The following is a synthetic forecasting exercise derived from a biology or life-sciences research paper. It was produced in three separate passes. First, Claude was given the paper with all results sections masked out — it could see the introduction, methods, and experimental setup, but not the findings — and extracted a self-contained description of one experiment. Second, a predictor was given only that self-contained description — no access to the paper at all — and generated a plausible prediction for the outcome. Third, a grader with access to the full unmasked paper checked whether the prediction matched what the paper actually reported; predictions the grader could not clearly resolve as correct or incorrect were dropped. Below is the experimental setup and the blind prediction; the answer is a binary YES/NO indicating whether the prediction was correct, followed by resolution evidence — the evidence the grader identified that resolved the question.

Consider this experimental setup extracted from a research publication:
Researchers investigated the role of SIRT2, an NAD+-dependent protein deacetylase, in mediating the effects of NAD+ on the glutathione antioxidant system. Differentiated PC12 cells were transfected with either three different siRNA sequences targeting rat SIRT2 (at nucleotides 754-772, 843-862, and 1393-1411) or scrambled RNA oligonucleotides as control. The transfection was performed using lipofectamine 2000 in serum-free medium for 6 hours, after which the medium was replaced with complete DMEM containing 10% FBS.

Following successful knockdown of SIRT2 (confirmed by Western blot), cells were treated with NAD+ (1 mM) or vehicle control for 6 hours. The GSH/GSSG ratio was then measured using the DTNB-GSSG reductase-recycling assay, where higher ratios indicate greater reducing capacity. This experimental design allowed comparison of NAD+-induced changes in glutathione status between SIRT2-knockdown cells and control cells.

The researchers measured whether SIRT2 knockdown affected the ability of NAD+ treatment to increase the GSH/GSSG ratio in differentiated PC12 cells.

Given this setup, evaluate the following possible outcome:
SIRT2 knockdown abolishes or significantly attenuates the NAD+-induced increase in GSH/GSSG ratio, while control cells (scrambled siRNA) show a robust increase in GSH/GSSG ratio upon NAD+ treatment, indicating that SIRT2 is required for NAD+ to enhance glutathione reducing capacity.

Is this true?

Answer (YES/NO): YES